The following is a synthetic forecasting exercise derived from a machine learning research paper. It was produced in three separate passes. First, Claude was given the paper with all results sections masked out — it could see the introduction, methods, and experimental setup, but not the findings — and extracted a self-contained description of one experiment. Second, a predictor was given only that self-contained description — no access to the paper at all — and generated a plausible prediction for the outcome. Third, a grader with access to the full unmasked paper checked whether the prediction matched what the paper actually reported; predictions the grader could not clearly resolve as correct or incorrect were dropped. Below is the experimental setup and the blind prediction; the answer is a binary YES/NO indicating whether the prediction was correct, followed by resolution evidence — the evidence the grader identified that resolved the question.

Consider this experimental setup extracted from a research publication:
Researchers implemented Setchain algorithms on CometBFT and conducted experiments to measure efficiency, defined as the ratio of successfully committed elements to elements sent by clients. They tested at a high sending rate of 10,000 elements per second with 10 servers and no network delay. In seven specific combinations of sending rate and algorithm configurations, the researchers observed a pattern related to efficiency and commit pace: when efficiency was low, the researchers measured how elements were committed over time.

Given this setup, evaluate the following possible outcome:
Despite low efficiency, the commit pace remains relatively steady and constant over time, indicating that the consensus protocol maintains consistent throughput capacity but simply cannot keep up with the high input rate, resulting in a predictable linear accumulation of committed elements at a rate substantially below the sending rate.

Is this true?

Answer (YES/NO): NO